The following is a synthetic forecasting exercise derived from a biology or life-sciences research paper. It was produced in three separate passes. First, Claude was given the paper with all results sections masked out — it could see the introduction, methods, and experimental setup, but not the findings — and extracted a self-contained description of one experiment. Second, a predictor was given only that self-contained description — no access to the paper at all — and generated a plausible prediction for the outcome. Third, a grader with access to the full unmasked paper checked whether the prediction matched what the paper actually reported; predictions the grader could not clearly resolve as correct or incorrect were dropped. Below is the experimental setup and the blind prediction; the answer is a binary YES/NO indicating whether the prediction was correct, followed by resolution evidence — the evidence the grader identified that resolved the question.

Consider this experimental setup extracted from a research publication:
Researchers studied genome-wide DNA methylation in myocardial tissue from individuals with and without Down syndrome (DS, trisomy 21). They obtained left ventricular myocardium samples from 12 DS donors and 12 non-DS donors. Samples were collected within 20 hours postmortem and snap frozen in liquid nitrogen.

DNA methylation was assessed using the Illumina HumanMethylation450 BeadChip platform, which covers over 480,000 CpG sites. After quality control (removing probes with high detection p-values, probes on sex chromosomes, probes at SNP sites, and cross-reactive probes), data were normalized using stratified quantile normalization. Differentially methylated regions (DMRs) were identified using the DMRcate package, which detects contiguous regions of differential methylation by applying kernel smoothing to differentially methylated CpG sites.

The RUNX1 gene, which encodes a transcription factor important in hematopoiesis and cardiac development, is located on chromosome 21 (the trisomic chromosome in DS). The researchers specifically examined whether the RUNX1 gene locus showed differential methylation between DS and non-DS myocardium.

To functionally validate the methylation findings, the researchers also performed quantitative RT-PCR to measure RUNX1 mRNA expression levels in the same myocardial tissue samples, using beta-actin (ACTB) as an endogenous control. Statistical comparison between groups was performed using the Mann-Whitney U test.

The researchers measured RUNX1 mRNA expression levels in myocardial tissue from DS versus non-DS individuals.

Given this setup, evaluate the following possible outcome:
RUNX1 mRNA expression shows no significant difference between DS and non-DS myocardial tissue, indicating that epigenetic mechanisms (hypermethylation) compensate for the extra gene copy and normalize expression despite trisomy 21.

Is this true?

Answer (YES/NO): NO